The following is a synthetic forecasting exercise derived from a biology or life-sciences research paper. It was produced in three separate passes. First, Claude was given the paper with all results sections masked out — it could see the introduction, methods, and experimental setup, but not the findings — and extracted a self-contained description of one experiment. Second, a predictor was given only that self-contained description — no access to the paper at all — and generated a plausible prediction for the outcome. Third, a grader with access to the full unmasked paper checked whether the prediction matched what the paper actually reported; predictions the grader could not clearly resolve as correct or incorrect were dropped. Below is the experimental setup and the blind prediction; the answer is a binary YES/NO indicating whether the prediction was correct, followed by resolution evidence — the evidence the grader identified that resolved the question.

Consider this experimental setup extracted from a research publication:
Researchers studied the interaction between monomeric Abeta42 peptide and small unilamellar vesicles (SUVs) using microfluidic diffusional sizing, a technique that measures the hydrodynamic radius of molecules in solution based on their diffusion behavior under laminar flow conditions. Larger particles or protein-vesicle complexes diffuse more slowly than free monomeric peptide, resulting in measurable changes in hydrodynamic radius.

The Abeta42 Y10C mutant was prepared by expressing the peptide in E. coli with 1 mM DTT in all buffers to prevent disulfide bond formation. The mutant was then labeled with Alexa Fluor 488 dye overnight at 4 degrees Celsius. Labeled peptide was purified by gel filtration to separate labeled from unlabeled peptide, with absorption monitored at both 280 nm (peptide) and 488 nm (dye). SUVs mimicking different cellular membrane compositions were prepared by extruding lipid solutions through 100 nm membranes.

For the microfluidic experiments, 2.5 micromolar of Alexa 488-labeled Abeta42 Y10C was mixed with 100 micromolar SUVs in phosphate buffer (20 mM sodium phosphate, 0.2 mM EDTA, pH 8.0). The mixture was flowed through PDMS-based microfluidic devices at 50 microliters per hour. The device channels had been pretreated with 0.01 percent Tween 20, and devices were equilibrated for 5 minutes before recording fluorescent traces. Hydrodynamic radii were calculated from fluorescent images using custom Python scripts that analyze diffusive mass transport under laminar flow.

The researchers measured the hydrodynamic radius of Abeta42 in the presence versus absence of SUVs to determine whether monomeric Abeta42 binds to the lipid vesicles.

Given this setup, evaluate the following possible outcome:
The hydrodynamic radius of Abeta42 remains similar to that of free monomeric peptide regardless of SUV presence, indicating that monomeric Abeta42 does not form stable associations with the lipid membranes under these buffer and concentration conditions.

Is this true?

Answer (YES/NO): YES